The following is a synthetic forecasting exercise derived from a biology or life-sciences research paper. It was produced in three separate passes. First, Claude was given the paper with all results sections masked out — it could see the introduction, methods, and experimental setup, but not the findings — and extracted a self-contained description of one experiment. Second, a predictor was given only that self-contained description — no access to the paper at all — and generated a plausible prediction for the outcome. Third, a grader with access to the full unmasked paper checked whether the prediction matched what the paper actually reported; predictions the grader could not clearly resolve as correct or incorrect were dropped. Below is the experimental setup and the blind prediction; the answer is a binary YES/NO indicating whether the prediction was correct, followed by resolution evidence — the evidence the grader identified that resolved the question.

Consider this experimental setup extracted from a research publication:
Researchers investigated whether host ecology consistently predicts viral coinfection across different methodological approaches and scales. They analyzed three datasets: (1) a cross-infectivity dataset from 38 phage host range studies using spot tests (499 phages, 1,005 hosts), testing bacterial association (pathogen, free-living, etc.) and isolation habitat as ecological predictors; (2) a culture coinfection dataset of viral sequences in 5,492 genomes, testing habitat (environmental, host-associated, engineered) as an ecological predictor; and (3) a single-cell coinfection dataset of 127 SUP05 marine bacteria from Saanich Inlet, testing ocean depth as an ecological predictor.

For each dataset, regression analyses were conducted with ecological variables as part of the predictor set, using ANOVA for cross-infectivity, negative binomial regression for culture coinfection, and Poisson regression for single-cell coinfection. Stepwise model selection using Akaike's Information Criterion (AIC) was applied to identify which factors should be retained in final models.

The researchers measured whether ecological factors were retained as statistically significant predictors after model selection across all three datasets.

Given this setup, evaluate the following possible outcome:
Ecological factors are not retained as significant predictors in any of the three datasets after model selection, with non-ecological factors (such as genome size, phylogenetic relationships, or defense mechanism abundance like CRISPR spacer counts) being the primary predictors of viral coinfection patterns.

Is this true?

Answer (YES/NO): NO